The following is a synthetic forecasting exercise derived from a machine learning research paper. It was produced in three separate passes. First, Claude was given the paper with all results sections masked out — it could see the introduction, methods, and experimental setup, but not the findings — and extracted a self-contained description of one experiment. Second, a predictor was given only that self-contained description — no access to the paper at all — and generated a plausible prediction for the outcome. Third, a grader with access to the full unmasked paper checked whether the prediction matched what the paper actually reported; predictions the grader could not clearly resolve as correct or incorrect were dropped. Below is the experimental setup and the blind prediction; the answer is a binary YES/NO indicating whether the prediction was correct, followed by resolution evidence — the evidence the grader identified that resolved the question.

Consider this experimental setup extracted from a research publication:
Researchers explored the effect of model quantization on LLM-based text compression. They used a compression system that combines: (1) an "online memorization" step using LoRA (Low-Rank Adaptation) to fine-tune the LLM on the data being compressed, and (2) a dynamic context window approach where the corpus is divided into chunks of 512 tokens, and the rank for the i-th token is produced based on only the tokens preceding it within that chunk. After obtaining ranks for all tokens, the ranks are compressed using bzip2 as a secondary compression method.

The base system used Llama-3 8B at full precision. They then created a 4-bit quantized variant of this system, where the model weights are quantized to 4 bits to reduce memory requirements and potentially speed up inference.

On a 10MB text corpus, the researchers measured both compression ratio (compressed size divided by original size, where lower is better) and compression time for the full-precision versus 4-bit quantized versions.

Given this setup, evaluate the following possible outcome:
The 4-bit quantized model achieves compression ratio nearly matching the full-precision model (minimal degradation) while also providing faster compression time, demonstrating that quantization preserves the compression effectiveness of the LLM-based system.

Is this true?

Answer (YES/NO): NO